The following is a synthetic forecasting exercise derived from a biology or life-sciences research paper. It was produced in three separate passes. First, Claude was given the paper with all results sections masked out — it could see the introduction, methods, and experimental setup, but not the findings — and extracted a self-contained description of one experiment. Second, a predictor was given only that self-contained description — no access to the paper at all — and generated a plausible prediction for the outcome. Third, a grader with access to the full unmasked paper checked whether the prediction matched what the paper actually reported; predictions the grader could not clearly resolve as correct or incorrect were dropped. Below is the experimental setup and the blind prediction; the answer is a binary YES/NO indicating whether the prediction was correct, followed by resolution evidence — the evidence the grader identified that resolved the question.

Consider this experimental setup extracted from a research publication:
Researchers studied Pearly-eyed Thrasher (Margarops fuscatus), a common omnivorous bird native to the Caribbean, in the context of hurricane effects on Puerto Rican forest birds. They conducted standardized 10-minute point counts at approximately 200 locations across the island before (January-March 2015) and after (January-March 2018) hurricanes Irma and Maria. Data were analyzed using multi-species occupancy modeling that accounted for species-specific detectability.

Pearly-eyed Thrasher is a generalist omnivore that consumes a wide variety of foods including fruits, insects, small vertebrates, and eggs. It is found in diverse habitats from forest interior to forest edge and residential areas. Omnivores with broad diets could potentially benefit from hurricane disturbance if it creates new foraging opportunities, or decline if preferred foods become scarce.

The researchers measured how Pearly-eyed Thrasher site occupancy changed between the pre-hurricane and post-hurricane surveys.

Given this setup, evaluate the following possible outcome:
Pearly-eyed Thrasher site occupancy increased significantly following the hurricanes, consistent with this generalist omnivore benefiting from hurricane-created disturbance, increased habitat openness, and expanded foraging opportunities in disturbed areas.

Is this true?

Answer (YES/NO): YES